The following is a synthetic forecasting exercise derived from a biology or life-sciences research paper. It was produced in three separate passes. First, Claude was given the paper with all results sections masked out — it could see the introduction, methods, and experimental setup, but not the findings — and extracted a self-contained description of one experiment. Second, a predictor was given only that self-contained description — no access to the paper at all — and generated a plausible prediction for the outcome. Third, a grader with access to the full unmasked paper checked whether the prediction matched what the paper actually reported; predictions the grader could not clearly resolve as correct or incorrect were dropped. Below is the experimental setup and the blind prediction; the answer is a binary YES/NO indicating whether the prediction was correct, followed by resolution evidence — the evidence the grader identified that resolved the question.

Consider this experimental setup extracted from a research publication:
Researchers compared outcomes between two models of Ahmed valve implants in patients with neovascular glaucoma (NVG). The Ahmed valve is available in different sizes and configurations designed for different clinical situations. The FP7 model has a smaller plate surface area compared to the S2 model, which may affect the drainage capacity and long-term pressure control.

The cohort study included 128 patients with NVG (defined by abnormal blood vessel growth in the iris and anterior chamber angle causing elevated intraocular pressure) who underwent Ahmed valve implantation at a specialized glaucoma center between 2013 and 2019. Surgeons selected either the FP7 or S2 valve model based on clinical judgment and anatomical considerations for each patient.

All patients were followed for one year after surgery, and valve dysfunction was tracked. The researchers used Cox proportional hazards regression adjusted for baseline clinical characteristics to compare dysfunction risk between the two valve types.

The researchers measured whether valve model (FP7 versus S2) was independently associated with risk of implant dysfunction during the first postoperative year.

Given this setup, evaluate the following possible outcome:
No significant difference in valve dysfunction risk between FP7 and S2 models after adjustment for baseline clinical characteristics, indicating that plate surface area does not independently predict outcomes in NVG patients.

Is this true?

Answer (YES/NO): NO